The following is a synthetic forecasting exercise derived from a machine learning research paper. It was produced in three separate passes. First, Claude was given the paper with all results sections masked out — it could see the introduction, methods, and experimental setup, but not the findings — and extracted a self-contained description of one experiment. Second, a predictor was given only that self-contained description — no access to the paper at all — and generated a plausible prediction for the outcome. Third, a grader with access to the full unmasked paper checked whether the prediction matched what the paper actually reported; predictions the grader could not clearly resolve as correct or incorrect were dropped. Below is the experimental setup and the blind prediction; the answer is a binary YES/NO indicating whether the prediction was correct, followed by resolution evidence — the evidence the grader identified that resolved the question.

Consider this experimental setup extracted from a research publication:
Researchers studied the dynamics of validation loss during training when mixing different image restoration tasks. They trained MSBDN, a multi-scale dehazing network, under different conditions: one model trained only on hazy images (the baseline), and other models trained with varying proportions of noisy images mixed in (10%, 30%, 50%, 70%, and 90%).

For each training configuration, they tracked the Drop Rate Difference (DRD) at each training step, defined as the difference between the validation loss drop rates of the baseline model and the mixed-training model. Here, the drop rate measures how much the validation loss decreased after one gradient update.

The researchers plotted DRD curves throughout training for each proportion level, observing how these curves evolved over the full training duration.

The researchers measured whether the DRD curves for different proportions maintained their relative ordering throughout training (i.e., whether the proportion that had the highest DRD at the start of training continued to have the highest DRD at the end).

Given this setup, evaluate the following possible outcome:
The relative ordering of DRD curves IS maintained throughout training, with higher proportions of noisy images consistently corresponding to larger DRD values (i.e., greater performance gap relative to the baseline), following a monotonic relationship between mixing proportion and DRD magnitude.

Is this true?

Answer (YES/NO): NO